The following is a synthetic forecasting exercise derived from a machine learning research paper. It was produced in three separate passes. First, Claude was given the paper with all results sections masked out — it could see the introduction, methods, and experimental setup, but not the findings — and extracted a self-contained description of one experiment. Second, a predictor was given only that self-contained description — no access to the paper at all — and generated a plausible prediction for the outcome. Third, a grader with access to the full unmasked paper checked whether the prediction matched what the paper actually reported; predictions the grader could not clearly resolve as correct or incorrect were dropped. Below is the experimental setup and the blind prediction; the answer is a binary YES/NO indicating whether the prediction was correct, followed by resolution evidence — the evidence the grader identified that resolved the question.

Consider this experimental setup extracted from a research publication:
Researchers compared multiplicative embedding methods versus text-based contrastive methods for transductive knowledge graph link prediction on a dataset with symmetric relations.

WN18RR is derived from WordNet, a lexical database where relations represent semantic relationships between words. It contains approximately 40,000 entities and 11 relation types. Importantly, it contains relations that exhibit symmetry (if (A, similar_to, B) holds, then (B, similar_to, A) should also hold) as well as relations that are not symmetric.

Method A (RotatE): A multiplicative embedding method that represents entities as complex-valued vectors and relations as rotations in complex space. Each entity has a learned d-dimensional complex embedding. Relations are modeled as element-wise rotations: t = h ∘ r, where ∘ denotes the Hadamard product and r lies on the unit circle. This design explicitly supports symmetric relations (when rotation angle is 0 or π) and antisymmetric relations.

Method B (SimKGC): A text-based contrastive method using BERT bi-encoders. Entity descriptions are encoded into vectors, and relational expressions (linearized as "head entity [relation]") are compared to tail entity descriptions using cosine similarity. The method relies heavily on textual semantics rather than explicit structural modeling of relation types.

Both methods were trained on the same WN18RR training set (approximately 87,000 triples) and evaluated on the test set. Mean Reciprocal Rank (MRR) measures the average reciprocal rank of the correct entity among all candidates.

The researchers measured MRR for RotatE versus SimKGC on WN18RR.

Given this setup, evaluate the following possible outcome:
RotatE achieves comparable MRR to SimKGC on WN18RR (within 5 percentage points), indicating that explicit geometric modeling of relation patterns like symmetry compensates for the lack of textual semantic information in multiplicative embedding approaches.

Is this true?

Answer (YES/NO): NO